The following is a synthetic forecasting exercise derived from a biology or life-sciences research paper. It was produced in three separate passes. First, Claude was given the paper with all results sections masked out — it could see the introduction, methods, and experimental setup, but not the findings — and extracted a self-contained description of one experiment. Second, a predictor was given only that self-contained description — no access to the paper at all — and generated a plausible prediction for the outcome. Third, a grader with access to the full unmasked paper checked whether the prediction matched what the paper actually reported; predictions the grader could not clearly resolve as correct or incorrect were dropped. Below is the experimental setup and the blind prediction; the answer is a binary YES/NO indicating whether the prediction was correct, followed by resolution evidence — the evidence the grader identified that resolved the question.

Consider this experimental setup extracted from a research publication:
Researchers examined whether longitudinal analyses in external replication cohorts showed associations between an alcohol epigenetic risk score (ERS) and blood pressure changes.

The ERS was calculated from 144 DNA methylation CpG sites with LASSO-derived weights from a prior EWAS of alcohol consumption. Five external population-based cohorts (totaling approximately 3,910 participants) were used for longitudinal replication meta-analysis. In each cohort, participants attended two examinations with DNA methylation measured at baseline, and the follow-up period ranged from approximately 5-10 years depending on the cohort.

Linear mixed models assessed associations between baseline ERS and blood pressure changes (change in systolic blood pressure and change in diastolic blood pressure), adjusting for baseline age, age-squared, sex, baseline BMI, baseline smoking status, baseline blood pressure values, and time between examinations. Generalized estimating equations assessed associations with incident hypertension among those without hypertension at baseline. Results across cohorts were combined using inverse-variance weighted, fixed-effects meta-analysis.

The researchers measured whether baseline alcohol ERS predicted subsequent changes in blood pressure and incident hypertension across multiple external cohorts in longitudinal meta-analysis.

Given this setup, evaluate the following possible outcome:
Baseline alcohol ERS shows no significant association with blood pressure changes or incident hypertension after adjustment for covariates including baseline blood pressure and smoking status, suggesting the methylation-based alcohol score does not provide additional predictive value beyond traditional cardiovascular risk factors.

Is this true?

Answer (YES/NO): YES